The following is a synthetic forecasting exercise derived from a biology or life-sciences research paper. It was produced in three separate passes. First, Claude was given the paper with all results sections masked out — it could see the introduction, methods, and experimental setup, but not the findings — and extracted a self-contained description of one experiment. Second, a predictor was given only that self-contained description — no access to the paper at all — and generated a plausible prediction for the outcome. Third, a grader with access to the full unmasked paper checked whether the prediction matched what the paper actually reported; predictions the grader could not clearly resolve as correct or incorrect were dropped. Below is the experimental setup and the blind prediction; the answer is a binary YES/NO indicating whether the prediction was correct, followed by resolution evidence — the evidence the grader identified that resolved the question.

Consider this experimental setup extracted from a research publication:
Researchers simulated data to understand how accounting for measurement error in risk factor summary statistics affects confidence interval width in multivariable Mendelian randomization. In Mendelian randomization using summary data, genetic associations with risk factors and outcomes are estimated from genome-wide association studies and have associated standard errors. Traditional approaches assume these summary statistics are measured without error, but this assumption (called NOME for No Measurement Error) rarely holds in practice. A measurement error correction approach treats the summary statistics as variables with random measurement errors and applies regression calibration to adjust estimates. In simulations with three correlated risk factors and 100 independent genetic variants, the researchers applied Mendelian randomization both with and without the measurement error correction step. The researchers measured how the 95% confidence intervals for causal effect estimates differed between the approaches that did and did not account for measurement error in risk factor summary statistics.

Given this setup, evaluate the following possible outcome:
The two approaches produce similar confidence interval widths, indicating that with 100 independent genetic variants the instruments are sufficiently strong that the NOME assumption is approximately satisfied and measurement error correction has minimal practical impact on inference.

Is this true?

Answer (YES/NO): NO